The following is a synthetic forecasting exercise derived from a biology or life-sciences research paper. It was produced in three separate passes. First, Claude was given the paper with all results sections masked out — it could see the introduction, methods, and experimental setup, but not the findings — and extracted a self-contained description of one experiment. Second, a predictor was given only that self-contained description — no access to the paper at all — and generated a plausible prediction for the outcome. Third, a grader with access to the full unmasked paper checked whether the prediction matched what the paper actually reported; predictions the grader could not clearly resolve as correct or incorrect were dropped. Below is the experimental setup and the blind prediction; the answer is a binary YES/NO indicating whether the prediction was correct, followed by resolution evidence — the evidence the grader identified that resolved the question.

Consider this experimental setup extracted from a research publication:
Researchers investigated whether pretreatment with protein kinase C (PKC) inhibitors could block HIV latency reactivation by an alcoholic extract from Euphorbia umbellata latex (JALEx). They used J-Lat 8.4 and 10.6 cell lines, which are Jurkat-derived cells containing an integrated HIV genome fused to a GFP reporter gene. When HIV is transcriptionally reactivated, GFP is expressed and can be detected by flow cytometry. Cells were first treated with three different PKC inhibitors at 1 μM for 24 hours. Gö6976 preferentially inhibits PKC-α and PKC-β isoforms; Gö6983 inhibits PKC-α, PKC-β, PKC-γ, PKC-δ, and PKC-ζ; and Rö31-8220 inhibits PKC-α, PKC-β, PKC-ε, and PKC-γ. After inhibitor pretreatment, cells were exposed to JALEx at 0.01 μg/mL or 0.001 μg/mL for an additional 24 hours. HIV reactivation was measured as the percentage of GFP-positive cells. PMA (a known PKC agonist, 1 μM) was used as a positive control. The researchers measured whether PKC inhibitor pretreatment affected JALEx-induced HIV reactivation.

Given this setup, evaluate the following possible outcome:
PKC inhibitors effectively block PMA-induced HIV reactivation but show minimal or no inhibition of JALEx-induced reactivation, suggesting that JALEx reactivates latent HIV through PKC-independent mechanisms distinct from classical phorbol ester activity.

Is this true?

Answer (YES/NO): NO